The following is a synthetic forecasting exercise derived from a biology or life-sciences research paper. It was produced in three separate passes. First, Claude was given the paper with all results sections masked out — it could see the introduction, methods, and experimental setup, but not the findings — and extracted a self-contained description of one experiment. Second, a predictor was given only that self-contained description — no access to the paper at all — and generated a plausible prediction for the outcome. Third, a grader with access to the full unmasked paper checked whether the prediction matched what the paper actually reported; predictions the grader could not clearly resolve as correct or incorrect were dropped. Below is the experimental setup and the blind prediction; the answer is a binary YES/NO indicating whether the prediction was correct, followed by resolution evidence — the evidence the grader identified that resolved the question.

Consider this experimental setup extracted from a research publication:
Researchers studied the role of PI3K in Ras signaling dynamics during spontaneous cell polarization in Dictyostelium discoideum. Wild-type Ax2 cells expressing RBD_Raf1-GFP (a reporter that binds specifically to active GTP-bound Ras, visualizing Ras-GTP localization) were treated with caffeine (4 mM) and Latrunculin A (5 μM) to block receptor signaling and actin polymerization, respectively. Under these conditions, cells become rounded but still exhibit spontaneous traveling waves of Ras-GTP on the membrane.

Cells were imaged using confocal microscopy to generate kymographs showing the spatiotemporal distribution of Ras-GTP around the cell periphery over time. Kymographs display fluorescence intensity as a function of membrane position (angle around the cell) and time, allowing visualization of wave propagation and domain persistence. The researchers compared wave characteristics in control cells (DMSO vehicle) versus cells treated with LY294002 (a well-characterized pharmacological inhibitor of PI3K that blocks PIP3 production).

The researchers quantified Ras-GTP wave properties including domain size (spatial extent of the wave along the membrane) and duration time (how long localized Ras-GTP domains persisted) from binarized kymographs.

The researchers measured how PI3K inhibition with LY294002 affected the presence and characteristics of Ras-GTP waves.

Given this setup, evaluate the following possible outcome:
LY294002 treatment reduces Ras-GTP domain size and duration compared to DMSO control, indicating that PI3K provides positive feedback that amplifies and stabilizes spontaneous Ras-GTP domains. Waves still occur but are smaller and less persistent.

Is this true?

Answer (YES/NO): NO